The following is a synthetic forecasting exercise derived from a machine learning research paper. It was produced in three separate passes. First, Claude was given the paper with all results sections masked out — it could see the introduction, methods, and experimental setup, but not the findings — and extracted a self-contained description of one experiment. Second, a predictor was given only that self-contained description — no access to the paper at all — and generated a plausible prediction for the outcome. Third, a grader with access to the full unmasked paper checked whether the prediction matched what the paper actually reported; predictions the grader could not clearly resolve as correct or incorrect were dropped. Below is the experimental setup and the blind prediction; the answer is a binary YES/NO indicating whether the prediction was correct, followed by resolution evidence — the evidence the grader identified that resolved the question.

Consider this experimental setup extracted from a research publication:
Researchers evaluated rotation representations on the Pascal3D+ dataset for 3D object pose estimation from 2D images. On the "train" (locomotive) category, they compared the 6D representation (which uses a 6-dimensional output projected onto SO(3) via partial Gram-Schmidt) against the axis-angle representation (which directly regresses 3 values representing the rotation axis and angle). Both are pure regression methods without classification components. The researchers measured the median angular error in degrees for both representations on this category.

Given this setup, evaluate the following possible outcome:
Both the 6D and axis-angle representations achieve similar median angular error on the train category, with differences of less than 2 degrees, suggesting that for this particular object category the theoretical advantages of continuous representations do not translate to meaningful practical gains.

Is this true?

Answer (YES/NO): NO